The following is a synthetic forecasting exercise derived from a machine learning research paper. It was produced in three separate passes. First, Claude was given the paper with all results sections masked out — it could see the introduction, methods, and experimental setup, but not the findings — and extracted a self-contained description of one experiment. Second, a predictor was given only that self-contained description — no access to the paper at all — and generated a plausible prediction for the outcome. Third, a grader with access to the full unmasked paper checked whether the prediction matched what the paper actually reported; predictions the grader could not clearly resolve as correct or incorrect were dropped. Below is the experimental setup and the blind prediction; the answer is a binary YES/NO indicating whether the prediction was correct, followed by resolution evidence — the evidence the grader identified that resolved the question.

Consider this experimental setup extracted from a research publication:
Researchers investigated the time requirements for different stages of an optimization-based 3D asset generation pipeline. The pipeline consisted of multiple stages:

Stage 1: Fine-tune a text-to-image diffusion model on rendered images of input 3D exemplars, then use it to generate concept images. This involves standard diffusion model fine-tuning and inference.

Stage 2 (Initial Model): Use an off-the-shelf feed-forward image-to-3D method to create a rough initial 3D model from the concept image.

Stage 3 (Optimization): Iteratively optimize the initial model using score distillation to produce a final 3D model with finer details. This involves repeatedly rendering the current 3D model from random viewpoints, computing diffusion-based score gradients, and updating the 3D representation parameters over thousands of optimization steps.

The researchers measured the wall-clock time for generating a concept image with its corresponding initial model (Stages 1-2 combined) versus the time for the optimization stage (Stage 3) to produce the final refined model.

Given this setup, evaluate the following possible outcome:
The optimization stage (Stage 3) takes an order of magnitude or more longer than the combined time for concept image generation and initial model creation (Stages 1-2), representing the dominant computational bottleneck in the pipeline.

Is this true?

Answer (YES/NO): YES